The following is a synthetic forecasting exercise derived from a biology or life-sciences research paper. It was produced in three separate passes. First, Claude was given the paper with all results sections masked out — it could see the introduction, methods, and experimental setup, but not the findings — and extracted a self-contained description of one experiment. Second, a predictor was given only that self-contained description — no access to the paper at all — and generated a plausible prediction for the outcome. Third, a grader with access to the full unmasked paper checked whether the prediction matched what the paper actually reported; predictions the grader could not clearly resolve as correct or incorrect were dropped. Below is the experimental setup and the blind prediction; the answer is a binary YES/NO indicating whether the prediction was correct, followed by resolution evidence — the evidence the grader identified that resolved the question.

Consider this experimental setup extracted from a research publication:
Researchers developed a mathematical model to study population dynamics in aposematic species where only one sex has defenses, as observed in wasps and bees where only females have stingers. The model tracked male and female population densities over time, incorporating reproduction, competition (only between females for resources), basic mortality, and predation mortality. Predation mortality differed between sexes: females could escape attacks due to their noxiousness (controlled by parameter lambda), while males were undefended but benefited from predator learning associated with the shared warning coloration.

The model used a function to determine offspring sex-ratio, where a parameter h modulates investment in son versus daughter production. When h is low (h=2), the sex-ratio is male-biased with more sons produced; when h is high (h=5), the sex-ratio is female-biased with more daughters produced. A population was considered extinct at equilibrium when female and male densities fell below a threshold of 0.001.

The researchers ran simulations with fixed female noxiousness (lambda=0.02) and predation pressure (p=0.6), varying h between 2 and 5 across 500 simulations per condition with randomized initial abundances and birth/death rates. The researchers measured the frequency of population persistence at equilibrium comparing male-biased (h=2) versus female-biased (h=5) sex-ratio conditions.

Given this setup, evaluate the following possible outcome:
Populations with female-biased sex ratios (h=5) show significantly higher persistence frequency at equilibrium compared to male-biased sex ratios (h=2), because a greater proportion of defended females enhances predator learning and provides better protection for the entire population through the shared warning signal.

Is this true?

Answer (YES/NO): YES